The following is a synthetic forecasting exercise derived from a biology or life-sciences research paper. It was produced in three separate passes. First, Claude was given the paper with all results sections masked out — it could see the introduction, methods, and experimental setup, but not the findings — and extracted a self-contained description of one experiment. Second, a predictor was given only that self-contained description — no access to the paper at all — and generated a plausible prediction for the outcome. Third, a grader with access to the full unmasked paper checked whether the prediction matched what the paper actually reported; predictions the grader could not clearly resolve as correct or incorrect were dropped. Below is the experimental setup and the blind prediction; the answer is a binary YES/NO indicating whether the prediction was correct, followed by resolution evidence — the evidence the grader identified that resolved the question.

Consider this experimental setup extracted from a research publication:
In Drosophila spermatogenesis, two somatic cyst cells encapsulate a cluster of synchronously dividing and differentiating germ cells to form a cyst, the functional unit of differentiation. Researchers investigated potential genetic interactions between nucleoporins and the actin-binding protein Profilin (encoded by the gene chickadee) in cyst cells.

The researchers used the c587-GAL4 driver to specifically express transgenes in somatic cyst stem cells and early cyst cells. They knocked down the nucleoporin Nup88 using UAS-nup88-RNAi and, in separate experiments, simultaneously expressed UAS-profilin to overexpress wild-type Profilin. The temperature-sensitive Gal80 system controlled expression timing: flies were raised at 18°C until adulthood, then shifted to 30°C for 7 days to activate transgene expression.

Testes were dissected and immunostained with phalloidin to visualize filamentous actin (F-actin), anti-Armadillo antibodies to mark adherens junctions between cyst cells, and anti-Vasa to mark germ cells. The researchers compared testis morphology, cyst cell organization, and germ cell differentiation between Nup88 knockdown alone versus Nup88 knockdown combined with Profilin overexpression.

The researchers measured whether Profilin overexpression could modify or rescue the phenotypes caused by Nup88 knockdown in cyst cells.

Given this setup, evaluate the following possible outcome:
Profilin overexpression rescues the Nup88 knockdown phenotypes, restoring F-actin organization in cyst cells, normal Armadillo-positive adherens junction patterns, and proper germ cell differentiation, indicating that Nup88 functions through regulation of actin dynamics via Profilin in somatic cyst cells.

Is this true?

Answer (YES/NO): NO